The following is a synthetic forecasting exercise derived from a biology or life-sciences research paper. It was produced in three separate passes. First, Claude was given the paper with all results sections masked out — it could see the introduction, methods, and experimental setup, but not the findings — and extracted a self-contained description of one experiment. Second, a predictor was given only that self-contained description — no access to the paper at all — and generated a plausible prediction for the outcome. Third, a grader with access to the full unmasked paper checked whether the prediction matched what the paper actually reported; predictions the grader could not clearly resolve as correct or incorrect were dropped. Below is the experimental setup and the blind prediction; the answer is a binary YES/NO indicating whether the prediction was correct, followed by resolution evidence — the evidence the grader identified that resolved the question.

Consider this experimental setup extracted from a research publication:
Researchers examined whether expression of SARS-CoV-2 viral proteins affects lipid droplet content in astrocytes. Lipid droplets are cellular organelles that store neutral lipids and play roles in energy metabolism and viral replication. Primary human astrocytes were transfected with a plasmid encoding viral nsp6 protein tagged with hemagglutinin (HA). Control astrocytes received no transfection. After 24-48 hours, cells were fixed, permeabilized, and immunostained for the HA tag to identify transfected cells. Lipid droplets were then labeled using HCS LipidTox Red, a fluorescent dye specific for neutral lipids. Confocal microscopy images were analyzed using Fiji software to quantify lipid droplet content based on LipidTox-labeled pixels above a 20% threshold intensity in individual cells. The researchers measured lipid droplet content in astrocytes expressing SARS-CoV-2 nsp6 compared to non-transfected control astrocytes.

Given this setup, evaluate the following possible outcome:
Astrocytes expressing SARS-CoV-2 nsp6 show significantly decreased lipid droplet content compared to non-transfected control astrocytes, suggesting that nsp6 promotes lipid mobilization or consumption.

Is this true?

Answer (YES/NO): NO